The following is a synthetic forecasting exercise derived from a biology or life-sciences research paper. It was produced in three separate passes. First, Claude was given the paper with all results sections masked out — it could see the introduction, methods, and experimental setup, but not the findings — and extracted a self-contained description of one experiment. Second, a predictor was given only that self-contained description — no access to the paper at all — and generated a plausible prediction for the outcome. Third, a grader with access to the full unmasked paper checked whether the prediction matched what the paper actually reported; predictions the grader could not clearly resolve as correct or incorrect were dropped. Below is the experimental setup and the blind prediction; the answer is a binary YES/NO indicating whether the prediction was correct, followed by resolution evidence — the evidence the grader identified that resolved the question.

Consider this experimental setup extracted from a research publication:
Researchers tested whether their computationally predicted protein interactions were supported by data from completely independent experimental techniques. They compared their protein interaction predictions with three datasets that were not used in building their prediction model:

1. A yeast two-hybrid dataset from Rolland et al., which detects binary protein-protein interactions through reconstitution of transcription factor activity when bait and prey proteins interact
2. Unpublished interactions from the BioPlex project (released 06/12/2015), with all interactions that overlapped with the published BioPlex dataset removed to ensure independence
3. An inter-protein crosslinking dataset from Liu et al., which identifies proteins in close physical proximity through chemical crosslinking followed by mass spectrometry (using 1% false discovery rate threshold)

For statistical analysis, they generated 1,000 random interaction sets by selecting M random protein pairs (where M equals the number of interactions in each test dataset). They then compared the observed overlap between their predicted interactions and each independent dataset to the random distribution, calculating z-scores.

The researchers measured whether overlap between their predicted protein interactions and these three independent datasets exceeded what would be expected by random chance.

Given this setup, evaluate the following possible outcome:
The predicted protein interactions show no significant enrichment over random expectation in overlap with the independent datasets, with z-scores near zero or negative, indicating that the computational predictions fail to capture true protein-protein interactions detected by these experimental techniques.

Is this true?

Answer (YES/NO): NO